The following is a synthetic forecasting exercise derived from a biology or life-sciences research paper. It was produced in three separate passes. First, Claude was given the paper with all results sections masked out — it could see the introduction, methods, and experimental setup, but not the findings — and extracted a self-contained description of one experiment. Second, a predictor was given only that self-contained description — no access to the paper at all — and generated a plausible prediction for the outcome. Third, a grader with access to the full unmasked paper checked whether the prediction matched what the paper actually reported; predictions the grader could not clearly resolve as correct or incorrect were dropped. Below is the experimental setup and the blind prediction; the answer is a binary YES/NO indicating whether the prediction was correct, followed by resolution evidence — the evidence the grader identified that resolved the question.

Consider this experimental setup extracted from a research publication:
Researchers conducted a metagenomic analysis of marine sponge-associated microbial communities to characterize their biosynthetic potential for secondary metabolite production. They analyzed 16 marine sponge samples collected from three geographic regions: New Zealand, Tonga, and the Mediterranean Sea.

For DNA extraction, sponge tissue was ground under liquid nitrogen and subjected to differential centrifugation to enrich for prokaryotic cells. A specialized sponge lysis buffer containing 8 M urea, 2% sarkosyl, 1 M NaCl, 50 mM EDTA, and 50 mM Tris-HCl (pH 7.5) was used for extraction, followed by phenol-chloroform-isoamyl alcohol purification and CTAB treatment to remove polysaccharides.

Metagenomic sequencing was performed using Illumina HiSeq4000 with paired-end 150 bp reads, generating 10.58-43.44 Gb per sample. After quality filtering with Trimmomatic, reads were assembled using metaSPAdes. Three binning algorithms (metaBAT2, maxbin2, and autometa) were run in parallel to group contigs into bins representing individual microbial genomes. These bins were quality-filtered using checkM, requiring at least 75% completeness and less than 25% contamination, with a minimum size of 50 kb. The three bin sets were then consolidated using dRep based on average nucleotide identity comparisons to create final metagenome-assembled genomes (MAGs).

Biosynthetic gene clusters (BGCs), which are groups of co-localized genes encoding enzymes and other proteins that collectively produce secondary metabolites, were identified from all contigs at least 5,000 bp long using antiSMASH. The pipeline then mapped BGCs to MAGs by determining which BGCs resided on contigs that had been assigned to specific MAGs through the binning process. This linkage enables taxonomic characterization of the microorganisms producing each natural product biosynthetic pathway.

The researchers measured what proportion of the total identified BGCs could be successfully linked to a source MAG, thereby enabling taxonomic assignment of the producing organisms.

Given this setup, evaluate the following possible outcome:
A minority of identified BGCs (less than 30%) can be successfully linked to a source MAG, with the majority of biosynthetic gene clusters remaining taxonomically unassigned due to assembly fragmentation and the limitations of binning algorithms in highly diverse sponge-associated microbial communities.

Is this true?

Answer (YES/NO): NO